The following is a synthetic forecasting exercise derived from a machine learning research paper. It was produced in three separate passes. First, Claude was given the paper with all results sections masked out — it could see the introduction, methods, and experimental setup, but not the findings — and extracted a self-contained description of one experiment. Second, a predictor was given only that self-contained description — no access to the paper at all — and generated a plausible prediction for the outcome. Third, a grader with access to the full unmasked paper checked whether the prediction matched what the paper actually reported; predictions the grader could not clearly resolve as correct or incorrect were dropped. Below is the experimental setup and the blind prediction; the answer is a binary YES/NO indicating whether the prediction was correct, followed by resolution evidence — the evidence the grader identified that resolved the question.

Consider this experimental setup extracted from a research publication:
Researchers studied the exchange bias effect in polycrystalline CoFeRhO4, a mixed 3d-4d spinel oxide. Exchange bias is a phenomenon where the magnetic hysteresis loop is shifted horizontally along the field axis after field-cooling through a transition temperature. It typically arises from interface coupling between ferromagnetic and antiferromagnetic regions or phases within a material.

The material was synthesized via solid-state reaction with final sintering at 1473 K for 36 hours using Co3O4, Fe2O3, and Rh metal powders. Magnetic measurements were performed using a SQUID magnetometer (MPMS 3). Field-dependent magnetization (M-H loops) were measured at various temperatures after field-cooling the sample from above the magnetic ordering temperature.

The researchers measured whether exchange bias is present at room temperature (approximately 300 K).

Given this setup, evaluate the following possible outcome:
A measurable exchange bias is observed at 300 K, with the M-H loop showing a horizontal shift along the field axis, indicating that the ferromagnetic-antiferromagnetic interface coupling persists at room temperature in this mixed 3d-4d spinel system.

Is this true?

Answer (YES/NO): YES